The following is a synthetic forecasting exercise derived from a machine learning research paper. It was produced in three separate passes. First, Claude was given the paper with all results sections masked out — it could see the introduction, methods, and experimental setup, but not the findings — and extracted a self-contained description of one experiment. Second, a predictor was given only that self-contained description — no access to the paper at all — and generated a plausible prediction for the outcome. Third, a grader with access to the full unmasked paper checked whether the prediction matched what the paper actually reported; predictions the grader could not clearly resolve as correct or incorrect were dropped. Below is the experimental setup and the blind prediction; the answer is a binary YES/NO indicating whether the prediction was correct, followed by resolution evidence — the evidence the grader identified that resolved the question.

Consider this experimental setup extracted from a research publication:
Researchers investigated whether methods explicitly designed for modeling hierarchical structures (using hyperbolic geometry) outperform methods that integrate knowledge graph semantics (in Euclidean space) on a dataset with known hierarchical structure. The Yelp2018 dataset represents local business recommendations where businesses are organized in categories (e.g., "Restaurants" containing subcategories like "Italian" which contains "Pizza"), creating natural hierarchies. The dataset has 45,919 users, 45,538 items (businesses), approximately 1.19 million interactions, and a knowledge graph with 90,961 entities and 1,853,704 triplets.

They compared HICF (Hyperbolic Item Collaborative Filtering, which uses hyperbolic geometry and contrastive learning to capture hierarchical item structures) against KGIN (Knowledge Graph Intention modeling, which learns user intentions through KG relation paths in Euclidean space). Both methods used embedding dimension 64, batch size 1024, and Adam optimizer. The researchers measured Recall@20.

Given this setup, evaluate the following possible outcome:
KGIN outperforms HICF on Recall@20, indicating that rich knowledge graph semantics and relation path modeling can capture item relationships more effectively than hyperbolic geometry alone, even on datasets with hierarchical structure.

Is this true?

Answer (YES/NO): NO